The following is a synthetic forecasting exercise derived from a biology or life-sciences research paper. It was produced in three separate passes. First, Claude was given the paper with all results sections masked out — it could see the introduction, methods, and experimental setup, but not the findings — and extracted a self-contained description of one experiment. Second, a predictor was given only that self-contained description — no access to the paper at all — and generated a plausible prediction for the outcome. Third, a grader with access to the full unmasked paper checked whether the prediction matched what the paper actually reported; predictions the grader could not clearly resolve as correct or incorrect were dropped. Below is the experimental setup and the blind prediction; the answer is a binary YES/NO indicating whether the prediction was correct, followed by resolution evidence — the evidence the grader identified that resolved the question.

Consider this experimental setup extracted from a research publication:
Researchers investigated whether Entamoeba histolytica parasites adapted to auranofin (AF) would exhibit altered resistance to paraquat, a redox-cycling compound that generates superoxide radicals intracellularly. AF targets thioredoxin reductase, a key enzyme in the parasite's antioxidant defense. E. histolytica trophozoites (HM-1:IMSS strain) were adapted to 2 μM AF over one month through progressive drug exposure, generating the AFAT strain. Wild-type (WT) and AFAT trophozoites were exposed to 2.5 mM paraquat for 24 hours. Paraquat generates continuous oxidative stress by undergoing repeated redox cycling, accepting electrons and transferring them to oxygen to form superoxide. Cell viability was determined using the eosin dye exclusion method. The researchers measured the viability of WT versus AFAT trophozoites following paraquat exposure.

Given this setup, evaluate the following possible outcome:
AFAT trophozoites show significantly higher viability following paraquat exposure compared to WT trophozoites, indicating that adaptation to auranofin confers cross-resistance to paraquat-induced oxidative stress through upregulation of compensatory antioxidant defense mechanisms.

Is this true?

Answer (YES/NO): NO